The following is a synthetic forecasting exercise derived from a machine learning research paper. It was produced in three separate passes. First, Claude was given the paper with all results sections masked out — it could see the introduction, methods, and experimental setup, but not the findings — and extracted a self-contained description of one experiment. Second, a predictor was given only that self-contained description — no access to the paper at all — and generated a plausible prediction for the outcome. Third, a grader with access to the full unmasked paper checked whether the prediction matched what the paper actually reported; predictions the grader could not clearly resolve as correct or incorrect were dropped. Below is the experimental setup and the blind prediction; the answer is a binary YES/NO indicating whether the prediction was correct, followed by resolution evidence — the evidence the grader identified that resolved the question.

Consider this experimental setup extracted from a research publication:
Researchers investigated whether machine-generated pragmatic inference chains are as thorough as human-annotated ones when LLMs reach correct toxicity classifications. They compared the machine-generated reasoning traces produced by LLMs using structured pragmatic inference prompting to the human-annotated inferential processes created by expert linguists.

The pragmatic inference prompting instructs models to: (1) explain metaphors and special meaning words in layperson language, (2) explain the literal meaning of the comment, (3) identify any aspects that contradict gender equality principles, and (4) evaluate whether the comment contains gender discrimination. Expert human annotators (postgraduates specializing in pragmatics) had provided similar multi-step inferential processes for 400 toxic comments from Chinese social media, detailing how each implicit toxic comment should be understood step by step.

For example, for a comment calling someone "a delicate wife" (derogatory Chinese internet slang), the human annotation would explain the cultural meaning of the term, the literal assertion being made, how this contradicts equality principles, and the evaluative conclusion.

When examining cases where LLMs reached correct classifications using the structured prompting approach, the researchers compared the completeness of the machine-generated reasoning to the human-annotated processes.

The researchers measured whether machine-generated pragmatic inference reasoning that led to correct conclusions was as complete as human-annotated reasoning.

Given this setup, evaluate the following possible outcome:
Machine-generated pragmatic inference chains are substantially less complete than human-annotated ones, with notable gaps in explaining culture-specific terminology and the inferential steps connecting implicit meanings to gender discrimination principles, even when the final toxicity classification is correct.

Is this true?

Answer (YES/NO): NO